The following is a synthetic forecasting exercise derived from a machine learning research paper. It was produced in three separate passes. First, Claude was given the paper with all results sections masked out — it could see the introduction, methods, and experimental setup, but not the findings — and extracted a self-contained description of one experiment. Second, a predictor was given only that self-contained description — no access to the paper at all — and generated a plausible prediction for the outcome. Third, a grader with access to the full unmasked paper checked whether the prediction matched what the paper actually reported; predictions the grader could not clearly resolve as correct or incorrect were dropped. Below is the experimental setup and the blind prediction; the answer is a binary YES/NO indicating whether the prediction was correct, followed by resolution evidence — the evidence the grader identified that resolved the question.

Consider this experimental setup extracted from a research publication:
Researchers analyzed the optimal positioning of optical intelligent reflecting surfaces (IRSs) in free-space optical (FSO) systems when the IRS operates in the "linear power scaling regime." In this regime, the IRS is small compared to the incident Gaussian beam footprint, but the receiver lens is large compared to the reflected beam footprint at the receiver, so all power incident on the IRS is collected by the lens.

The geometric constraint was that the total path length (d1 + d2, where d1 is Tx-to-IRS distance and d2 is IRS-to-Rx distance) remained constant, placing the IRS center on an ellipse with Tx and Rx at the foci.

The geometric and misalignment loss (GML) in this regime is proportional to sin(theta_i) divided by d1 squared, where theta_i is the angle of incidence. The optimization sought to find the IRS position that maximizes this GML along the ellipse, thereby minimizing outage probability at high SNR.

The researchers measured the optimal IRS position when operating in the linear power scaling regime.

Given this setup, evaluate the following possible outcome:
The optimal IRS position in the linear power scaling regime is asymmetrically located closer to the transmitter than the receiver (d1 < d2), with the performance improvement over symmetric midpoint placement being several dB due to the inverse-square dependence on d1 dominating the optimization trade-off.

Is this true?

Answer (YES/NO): YES